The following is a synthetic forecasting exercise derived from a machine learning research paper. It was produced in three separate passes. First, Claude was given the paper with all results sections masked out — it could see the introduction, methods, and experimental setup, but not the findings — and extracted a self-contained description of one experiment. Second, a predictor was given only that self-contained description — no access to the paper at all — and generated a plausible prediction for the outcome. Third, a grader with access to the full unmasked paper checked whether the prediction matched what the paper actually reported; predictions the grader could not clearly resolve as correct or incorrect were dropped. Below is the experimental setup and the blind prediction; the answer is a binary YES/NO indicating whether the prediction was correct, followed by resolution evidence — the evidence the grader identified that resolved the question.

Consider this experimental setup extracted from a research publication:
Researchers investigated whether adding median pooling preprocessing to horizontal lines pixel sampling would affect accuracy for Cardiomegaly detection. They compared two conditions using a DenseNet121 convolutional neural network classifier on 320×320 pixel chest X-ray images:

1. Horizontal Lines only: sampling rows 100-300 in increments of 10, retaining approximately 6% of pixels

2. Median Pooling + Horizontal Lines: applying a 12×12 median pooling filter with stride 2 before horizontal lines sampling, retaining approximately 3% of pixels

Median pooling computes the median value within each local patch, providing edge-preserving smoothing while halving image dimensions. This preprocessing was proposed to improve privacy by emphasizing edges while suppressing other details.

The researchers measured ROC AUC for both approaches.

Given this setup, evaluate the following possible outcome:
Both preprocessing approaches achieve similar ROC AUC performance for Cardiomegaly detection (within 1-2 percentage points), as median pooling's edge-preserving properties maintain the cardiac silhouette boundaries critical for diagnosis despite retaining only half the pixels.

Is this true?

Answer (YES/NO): YES